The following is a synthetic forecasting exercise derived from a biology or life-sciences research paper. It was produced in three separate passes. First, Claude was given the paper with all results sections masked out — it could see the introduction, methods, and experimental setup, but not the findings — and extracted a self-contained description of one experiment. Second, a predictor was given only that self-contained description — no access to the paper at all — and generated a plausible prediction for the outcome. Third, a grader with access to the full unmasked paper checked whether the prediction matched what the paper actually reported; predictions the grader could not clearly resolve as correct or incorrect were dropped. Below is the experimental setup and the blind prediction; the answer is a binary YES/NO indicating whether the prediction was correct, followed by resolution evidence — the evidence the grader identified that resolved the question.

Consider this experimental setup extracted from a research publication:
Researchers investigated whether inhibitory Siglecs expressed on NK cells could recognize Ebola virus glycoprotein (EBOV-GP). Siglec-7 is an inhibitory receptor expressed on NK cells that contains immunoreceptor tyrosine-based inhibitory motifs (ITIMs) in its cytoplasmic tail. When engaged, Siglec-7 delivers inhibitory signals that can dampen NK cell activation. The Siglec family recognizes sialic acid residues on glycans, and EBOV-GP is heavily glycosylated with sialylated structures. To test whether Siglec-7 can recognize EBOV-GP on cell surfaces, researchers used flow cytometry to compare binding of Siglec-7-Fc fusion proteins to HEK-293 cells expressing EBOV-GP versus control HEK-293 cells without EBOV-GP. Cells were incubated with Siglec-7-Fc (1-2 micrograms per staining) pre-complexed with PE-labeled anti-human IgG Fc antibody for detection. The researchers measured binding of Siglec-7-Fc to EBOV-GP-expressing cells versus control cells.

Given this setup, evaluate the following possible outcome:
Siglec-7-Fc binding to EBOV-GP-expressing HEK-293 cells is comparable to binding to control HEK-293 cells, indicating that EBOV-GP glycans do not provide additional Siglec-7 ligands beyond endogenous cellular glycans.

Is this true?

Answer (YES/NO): NO